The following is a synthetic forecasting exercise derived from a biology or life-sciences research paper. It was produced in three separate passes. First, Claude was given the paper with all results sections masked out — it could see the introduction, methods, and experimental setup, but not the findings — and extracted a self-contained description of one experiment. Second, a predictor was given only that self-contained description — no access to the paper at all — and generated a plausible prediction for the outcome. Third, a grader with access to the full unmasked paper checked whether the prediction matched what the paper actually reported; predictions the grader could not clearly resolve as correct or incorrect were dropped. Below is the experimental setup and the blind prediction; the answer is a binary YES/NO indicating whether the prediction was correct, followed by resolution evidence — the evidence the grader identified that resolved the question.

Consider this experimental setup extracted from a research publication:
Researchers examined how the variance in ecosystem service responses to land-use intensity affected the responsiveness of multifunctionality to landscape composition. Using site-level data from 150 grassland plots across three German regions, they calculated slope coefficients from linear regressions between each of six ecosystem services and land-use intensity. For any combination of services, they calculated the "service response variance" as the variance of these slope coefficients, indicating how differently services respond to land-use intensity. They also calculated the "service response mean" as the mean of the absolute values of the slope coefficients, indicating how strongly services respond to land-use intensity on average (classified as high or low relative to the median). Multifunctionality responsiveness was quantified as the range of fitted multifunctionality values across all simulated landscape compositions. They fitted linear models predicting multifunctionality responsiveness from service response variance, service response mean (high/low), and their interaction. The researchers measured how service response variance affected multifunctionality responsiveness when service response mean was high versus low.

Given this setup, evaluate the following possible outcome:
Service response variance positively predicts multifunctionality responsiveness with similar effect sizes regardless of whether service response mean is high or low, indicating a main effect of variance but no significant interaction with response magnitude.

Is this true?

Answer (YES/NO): NO